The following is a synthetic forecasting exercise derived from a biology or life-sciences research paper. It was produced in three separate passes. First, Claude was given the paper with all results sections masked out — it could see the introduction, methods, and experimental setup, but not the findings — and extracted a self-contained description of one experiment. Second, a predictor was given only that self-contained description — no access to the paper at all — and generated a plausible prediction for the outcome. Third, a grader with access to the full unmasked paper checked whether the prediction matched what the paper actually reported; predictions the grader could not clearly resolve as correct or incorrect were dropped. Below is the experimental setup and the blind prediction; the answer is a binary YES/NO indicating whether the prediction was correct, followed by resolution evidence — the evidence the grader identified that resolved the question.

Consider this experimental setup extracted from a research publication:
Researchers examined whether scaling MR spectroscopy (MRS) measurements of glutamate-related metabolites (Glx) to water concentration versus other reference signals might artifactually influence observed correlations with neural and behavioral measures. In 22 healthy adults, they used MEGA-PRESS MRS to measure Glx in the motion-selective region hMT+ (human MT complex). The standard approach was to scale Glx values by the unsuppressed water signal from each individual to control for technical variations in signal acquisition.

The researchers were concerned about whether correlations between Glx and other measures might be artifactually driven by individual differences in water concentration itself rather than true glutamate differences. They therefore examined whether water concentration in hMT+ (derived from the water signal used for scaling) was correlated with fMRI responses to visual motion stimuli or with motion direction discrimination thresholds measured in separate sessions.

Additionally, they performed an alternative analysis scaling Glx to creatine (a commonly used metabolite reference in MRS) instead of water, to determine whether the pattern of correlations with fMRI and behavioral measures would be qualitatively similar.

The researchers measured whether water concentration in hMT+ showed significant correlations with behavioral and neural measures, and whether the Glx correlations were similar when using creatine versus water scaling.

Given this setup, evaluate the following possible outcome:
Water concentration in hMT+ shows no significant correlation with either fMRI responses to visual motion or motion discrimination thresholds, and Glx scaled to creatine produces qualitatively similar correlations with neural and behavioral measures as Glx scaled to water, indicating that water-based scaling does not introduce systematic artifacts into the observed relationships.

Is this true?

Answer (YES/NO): YES